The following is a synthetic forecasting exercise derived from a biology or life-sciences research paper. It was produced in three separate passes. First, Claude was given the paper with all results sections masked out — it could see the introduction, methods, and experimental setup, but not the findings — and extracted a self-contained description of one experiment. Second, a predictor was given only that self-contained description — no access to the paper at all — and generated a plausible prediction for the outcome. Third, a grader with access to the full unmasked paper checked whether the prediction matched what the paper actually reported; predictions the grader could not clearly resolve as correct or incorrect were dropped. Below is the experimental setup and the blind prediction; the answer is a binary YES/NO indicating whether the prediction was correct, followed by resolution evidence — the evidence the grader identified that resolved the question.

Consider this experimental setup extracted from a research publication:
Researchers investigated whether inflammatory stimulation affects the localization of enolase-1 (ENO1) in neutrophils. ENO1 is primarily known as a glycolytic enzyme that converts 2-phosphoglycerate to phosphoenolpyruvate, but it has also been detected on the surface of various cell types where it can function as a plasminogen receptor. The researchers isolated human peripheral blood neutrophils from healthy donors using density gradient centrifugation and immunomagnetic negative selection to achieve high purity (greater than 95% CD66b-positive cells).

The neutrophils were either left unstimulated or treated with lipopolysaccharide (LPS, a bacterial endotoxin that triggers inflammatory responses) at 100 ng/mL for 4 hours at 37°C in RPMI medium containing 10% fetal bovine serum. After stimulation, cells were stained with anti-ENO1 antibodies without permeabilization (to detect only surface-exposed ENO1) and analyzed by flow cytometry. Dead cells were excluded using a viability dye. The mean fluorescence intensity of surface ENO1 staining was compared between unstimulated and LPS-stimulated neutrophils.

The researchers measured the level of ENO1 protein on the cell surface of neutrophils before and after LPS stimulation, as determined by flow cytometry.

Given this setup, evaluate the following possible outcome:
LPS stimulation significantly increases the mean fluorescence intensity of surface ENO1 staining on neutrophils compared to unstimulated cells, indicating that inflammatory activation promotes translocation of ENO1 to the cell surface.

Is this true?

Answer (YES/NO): YES